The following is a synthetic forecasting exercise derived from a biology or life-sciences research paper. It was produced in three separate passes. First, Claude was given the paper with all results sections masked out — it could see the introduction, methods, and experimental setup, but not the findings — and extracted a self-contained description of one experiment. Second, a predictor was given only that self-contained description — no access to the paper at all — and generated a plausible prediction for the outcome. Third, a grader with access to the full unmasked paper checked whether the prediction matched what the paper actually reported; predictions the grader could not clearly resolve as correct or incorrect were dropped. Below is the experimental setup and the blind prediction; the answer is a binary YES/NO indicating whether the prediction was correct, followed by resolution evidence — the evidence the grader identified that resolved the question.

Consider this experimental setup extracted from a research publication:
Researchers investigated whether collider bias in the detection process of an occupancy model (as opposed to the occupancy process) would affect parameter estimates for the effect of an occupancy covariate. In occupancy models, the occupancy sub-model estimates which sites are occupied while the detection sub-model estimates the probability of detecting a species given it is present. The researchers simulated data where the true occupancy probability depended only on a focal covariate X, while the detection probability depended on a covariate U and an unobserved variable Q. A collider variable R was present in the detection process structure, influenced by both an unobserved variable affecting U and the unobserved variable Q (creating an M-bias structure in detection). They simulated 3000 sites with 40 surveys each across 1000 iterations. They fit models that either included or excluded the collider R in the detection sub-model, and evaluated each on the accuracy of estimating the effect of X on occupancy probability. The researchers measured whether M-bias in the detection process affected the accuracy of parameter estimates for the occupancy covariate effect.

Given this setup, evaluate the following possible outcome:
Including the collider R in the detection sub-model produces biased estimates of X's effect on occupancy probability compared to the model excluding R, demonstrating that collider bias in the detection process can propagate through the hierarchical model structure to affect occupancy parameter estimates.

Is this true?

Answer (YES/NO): NO